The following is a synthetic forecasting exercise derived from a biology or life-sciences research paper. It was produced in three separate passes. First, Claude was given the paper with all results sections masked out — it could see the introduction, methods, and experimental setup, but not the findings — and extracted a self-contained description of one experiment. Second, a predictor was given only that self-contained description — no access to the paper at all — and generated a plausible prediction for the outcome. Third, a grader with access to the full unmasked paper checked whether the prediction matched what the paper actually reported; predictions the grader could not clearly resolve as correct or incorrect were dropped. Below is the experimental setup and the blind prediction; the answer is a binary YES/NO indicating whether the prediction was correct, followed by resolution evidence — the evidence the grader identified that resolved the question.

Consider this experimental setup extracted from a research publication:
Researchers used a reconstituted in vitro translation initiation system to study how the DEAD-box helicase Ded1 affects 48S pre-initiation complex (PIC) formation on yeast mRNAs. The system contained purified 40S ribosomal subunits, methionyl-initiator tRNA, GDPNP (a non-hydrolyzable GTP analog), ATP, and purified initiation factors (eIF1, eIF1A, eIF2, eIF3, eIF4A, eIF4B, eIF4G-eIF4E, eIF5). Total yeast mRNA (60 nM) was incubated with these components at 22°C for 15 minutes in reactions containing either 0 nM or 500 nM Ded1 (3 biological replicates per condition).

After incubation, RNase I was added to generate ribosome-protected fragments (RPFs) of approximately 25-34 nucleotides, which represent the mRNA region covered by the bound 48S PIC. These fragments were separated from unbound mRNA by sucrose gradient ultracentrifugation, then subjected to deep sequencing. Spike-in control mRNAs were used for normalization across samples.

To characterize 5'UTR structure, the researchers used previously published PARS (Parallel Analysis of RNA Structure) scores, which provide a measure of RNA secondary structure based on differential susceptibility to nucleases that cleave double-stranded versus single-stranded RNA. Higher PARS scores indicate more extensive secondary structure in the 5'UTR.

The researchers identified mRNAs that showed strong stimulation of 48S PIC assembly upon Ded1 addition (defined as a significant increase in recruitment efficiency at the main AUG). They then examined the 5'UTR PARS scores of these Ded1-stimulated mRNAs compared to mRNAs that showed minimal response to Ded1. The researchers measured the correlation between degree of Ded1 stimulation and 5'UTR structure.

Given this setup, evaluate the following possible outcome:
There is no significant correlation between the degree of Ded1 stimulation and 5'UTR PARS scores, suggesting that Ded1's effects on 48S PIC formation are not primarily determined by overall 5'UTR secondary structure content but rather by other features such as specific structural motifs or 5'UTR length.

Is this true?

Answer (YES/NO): NO